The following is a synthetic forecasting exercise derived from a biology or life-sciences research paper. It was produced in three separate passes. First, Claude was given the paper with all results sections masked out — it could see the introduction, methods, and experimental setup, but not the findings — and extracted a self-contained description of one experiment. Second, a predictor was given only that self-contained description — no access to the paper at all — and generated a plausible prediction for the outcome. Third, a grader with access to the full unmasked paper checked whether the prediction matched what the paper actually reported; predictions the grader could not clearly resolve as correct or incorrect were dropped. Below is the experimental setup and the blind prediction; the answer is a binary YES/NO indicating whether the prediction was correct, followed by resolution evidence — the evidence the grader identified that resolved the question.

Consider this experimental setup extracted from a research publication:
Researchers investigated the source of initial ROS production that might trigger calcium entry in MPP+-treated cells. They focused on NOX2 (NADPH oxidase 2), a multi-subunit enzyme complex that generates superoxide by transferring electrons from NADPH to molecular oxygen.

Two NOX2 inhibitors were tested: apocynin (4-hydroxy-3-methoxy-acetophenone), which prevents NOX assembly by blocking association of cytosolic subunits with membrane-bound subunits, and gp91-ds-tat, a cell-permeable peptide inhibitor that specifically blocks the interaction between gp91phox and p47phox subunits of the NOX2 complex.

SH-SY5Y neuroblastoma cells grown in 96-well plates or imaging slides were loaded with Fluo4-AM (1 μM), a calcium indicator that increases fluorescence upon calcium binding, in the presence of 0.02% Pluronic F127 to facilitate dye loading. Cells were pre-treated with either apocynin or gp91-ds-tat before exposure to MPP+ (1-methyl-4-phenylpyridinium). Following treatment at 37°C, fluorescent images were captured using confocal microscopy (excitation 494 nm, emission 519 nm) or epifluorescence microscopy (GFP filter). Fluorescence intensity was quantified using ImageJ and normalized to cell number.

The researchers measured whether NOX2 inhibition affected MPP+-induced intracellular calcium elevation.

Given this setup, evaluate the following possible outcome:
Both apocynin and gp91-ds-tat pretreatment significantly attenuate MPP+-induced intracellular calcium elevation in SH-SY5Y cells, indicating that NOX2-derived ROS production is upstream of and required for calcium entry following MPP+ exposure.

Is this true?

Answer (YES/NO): YES